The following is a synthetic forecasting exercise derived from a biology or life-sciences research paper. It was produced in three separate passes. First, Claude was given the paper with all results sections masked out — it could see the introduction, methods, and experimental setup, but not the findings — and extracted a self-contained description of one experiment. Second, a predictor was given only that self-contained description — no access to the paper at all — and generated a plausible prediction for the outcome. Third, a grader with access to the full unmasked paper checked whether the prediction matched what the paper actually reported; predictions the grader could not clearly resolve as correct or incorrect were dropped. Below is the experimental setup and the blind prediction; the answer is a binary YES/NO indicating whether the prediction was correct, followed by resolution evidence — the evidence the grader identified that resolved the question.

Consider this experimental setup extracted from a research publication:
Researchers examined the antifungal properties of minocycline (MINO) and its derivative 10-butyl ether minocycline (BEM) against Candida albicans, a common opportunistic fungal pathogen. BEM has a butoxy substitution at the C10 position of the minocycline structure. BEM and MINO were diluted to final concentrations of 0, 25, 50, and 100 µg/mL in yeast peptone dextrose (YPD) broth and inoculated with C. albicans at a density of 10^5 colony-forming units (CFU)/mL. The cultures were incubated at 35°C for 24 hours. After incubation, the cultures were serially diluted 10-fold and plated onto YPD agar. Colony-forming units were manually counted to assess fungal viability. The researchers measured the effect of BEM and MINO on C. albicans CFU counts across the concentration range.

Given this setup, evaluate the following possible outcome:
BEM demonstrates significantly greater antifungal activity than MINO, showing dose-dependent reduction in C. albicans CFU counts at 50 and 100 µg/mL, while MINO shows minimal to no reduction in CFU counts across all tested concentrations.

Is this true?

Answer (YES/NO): NO